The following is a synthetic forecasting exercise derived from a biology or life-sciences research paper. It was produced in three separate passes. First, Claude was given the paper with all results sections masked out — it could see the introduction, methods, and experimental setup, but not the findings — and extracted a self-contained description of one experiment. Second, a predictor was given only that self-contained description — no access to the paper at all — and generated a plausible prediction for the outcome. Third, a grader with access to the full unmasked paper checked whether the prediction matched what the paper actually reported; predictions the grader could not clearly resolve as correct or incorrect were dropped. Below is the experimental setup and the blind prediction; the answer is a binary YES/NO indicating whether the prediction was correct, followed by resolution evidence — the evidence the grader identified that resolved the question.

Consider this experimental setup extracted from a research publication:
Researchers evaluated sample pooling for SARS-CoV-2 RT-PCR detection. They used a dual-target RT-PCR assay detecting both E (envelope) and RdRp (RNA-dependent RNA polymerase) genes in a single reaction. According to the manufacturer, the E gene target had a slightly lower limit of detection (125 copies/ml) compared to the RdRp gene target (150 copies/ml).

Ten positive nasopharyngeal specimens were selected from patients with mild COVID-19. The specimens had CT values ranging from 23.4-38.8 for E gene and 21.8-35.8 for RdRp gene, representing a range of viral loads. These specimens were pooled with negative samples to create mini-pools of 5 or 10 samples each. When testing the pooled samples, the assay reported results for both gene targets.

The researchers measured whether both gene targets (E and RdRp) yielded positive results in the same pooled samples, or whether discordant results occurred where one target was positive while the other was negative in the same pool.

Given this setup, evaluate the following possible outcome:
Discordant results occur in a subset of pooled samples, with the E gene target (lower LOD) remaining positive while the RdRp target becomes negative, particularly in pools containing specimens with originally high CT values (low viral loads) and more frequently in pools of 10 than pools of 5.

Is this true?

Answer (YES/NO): NO